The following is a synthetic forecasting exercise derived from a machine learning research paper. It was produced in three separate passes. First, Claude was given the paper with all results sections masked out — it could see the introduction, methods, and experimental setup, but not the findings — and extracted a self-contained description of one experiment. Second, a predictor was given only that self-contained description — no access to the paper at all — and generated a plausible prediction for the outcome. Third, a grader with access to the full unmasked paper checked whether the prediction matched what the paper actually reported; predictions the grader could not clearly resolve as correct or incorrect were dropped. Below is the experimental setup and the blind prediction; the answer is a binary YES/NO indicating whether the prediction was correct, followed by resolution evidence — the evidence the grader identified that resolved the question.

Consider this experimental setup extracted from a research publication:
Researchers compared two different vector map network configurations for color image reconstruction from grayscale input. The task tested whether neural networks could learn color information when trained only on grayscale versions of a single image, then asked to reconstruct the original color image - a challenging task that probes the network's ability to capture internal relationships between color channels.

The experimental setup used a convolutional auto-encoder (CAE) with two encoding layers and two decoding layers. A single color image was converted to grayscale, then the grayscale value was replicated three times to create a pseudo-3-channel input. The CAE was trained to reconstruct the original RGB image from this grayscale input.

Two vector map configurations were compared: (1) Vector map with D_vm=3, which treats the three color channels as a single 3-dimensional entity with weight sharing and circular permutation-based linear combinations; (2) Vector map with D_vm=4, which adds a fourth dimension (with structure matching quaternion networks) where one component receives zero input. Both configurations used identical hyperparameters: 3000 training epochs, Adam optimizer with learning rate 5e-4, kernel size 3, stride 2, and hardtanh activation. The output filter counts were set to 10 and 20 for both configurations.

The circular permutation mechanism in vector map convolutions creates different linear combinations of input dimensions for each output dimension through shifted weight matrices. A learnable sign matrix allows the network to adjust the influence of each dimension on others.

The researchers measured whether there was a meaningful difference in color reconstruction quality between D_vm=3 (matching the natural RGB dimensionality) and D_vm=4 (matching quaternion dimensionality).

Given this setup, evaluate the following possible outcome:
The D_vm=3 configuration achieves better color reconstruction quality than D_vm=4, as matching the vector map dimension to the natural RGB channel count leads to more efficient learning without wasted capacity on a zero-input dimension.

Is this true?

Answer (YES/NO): NO